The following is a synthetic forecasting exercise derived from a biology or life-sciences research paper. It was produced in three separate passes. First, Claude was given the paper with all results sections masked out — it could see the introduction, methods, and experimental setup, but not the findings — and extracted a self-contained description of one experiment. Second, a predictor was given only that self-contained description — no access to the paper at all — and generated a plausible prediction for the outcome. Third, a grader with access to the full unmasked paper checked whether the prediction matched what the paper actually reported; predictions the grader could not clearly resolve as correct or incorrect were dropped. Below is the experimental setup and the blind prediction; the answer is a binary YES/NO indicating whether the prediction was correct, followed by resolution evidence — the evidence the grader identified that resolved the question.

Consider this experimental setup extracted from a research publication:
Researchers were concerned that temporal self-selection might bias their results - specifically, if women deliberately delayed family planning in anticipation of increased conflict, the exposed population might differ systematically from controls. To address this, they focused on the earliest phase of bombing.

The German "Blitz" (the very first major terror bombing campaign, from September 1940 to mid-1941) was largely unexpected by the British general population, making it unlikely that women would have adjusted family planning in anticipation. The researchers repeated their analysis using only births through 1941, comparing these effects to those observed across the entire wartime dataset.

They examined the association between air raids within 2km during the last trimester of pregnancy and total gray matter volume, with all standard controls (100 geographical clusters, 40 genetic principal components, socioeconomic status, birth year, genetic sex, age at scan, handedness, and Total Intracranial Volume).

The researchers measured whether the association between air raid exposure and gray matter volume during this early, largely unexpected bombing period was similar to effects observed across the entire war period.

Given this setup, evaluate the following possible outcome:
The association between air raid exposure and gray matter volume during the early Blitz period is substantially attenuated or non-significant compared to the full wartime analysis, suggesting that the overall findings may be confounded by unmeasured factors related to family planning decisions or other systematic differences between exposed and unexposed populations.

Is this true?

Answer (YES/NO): NO